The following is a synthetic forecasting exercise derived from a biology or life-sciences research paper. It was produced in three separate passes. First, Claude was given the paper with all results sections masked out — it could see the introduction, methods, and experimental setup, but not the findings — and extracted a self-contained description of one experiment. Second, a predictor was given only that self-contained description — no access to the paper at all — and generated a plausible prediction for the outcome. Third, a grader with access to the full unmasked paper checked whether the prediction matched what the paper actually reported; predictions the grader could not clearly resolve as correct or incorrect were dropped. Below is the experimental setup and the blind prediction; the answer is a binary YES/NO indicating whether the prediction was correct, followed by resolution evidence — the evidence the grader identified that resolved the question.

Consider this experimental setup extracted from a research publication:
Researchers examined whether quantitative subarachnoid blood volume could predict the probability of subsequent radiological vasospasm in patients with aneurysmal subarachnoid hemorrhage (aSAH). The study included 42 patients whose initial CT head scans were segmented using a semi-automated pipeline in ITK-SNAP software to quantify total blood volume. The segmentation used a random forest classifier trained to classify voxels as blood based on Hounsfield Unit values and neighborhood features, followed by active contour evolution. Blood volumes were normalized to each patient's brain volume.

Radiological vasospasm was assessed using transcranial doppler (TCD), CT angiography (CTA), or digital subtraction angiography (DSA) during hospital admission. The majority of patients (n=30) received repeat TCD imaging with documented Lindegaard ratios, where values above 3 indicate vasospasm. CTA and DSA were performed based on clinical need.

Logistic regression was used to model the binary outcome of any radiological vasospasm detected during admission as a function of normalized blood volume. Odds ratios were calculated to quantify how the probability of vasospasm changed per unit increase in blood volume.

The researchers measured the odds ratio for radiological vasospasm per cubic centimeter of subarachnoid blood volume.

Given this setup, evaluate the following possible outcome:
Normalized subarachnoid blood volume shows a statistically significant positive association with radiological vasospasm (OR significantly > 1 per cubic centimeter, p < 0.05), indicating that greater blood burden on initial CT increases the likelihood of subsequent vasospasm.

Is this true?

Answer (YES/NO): YES